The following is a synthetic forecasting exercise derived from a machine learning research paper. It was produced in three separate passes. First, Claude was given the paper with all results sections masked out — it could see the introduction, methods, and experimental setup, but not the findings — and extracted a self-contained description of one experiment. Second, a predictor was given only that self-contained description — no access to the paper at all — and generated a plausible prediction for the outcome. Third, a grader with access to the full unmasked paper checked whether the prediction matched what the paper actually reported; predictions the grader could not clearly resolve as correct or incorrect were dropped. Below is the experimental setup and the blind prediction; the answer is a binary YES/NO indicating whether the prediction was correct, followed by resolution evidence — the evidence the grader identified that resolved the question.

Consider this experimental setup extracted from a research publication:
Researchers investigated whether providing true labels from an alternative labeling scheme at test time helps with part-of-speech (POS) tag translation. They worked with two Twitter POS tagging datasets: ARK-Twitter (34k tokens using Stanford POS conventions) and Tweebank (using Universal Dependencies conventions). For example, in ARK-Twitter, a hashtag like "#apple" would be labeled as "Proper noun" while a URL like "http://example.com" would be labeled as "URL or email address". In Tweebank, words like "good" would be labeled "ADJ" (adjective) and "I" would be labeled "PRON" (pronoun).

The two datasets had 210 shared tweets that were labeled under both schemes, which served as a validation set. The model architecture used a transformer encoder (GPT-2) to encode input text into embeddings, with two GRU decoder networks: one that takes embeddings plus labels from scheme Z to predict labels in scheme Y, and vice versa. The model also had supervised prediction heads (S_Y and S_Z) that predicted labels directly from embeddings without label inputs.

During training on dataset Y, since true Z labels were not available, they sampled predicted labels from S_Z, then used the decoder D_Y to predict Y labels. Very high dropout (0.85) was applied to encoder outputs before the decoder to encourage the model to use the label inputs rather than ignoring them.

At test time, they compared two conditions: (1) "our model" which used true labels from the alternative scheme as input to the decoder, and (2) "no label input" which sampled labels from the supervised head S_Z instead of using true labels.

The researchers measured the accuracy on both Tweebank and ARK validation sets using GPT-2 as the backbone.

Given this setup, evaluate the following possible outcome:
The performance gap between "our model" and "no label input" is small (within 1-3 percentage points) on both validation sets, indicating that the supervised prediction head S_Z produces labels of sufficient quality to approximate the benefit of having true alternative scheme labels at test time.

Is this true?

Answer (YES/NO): NO